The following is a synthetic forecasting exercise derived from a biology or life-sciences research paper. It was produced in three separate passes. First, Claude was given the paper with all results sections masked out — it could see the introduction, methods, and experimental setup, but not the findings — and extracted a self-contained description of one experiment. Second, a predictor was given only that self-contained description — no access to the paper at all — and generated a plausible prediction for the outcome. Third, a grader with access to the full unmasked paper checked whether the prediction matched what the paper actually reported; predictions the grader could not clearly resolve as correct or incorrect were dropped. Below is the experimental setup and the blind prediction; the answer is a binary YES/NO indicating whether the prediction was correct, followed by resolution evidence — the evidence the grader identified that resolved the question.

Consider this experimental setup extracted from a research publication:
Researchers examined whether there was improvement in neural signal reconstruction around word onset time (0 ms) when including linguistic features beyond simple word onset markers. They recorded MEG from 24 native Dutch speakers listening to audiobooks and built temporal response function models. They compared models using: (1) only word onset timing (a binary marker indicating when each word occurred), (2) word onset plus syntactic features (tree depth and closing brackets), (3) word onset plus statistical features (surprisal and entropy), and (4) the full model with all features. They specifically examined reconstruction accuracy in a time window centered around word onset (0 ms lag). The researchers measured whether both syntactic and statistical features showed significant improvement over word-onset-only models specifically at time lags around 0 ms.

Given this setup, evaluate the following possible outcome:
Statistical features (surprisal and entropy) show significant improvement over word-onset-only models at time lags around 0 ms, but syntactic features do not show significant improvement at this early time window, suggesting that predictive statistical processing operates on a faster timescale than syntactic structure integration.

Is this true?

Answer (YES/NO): NO